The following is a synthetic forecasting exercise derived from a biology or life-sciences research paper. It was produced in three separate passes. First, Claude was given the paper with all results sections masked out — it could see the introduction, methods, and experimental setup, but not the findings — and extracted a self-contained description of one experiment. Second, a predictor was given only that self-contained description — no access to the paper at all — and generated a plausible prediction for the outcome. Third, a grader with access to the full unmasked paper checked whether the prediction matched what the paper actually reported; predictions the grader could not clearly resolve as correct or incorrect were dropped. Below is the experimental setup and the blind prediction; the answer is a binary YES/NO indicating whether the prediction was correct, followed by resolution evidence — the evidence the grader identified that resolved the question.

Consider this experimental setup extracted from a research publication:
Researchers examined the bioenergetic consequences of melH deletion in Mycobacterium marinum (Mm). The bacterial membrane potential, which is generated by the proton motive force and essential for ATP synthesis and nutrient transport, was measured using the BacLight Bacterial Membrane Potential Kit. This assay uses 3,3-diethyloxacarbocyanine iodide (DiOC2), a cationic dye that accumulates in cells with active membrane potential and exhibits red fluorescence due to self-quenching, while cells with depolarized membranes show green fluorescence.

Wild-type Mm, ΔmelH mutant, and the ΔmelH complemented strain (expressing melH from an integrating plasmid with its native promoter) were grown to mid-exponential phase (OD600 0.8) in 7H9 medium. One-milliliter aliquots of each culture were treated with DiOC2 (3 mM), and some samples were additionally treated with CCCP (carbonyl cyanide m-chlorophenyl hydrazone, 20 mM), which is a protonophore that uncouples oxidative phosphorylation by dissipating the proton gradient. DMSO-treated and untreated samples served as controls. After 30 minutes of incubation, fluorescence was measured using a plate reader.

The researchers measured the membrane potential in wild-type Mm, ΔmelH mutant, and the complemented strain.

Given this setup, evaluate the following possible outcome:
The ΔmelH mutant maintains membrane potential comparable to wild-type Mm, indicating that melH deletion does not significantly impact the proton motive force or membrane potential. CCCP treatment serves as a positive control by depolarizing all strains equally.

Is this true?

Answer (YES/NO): YES